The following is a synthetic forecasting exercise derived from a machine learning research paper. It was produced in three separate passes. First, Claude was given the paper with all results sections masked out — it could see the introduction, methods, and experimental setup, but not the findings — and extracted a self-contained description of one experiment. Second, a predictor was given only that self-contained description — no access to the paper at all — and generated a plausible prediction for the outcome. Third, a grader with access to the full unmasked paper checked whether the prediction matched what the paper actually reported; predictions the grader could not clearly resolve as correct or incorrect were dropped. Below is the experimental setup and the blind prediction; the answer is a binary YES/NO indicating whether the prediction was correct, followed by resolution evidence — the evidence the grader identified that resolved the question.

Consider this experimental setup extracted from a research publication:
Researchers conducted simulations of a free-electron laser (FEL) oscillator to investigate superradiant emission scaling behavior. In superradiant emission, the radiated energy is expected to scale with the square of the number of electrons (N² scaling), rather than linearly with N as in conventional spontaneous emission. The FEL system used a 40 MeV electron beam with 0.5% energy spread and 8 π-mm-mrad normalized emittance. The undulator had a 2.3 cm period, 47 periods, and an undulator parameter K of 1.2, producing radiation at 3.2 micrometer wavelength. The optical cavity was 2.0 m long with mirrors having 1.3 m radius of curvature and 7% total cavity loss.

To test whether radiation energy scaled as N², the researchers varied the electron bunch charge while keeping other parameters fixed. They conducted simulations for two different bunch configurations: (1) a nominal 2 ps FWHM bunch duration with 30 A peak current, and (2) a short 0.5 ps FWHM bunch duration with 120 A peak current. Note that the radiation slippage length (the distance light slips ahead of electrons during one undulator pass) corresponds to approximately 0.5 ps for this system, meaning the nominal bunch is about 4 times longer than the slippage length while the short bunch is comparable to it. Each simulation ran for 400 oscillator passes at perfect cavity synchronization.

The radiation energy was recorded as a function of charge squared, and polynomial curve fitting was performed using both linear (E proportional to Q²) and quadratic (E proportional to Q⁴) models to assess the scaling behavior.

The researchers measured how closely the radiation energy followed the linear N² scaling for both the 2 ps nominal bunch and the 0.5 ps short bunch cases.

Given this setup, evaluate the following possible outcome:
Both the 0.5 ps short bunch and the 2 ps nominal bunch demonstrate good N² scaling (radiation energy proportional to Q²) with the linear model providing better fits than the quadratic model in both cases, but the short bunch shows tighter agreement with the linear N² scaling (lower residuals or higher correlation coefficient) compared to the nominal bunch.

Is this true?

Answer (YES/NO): NO